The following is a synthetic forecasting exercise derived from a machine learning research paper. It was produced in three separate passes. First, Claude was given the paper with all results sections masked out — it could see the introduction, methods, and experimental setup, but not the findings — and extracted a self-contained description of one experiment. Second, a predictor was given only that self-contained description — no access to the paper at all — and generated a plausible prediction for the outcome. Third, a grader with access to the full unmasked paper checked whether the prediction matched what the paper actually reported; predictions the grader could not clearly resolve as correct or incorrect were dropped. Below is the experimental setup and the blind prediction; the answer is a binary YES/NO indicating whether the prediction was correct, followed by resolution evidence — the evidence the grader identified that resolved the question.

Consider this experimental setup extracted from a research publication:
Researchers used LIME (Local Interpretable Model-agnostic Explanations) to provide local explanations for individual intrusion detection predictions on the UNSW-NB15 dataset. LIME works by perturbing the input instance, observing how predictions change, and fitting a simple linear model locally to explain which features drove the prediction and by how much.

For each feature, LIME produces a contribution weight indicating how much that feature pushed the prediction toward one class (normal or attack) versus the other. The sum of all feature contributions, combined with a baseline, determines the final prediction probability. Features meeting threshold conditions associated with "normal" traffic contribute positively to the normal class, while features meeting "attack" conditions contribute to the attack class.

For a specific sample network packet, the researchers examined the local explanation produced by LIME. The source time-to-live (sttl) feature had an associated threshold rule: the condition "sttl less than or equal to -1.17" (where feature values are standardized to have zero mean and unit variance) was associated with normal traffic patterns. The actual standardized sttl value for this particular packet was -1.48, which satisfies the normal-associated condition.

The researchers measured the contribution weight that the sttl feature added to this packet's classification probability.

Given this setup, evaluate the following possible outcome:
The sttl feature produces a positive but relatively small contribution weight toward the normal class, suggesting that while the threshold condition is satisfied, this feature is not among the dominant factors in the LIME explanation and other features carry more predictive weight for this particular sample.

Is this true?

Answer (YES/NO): NO